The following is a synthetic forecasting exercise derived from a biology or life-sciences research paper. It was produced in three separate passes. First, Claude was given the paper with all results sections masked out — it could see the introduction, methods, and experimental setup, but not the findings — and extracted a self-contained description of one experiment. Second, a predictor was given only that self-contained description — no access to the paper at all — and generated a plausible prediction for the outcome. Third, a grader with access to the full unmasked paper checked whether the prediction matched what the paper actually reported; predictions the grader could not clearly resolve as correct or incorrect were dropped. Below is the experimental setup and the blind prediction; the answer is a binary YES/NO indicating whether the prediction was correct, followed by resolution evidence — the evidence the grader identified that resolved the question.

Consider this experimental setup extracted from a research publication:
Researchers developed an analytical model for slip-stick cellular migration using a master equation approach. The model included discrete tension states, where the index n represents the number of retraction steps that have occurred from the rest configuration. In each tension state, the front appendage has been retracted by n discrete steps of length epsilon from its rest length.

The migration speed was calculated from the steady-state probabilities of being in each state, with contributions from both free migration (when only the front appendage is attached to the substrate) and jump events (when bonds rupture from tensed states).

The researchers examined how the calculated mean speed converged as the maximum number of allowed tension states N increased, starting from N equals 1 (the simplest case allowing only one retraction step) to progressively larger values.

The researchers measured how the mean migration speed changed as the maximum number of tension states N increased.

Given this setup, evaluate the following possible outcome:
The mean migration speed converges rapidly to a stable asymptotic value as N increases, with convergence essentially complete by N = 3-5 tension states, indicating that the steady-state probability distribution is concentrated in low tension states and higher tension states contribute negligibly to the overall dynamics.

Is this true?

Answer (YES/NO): YES